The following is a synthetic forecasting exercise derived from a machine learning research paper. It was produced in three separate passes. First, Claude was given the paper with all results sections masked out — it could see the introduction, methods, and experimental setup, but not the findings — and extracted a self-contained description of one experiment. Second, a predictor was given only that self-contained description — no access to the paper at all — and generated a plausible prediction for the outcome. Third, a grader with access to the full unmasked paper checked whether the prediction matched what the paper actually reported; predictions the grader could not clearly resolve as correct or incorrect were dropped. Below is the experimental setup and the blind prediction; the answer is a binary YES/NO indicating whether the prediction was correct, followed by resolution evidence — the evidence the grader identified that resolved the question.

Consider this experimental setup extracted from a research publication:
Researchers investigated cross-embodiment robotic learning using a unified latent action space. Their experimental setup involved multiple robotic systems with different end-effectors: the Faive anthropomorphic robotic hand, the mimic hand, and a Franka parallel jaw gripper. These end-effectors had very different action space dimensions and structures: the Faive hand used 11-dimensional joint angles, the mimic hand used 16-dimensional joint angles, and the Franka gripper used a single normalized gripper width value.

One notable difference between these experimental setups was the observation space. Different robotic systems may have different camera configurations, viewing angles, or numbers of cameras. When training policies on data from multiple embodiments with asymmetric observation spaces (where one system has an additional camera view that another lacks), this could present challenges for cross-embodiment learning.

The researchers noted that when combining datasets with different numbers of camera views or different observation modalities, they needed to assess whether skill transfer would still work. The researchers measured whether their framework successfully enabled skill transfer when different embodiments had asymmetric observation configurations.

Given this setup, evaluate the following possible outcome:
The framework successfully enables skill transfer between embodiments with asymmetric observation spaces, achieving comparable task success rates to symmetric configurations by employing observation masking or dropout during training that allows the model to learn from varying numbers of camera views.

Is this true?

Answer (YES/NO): NO